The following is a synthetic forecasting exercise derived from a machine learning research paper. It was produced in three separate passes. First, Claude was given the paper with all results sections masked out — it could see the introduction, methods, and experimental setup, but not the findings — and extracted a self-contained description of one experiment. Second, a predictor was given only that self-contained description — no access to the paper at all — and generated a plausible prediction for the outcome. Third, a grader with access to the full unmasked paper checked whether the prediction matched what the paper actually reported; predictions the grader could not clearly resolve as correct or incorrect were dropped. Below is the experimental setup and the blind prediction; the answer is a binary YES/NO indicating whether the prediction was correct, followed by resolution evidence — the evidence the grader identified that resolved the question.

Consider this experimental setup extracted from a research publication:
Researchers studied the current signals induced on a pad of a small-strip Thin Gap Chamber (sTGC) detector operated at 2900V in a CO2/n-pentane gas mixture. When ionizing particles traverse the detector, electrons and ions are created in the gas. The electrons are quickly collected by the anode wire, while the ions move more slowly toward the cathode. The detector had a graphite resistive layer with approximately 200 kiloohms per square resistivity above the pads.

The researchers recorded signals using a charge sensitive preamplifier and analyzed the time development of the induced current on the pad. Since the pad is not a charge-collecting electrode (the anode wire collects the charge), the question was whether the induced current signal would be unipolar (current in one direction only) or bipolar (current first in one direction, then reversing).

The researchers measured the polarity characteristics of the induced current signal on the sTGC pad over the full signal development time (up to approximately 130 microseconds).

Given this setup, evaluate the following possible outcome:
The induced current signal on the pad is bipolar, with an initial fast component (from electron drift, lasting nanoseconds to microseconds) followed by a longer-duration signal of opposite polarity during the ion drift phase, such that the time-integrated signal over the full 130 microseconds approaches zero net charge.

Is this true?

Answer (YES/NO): NO